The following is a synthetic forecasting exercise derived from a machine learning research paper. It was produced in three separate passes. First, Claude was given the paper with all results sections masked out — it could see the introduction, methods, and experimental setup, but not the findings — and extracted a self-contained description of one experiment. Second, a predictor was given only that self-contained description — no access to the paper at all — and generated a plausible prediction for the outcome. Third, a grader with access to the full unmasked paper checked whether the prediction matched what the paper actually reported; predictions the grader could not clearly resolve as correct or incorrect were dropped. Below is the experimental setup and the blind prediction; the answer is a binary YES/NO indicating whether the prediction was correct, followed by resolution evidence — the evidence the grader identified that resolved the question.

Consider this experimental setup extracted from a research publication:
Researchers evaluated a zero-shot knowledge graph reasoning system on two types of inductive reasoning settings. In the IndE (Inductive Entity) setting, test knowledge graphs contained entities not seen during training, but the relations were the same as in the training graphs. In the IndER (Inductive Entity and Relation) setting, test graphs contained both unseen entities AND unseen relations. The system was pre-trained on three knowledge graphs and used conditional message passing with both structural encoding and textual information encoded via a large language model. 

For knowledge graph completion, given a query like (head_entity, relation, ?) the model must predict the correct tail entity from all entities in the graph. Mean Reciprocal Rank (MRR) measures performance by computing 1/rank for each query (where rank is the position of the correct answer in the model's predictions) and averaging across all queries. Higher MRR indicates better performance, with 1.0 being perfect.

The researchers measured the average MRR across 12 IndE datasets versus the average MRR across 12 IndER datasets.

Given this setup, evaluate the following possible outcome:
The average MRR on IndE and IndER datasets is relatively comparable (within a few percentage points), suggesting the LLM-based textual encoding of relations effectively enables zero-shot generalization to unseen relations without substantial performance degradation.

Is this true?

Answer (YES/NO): NO